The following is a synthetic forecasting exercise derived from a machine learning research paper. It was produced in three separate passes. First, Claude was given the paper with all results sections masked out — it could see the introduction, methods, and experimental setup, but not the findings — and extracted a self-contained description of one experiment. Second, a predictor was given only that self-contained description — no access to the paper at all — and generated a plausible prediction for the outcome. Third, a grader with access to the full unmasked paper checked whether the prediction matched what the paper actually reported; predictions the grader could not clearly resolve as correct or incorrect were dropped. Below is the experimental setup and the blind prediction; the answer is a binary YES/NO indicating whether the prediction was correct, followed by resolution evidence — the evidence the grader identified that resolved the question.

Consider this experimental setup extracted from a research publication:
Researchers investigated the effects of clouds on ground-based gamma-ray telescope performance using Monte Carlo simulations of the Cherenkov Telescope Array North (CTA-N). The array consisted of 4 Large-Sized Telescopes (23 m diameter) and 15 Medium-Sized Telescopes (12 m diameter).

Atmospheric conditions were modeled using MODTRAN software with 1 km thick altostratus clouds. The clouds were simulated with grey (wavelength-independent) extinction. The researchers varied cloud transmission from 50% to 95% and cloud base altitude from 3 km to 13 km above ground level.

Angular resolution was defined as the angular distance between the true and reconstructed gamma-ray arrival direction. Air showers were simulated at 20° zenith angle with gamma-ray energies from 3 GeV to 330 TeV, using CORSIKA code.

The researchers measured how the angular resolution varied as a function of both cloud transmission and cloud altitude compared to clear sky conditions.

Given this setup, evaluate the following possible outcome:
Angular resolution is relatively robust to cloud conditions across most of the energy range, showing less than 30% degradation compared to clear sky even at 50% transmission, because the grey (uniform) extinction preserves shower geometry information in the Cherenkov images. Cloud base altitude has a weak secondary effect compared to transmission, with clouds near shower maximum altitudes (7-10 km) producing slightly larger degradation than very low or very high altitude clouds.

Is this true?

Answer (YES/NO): NO